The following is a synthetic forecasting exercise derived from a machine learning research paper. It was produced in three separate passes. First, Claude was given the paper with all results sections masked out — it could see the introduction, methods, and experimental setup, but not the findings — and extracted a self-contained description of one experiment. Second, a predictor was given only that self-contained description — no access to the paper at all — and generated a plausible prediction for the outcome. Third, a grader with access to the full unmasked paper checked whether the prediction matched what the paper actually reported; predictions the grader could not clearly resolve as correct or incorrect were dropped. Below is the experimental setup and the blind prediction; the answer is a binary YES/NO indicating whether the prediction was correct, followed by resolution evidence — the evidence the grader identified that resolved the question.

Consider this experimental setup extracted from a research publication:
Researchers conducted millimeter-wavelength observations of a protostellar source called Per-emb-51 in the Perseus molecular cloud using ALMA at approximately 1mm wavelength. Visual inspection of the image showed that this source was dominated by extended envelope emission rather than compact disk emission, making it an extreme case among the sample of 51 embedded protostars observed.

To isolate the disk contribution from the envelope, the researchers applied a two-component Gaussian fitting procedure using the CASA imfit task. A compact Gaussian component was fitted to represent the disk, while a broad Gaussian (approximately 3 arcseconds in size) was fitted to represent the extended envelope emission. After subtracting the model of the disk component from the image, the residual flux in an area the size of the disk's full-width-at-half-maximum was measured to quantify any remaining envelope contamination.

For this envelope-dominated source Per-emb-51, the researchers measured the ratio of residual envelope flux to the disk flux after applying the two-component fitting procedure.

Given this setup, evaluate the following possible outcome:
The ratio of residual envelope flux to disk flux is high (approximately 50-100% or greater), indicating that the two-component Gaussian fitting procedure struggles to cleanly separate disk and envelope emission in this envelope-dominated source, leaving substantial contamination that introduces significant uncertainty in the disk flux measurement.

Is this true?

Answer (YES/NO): NO